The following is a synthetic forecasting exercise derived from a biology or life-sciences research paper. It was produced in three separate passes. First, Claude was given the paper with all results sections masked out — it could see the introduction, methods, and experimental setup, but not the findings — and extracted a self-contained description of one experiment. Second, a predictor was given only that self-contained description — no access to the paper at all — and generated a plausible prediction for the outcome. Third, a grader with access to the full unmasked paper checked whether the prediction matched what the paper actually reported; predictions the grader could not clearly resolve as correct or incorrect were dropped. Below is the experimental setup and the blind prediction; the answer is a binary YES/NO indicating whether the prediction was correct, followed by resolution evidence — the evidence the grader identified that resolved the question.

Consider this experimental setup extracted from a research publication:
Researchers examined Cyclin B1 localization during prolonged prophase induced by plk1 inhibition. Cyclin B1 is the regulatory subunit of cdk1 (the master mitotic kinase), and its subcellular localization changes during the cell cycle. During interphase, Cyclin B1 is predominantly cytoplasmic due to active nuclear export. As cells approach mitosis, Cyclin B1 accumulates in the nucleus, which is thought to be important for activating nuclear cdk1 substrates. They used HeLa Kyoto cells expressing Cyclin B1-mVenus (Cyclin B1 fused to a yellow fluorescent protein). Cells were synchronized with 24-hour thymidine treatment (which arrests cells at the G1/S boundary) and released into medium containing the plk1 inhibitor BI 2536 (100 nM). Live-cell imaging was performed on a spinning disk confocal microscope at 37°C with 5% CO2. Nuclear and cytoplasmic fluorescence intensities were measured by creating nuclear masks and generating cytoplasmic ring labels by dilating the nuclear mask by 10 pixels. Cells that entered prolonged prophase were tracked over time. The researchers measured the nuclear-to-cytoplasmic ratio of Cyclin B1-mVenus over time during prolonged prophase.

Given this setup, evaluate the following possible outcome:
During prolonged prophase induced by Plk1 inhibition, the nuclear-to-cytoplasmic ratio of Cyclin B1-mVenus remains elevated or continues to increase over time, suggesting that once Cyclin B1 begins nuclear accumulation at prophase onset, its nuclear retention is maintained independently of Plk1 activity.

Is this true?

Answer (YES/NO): YES